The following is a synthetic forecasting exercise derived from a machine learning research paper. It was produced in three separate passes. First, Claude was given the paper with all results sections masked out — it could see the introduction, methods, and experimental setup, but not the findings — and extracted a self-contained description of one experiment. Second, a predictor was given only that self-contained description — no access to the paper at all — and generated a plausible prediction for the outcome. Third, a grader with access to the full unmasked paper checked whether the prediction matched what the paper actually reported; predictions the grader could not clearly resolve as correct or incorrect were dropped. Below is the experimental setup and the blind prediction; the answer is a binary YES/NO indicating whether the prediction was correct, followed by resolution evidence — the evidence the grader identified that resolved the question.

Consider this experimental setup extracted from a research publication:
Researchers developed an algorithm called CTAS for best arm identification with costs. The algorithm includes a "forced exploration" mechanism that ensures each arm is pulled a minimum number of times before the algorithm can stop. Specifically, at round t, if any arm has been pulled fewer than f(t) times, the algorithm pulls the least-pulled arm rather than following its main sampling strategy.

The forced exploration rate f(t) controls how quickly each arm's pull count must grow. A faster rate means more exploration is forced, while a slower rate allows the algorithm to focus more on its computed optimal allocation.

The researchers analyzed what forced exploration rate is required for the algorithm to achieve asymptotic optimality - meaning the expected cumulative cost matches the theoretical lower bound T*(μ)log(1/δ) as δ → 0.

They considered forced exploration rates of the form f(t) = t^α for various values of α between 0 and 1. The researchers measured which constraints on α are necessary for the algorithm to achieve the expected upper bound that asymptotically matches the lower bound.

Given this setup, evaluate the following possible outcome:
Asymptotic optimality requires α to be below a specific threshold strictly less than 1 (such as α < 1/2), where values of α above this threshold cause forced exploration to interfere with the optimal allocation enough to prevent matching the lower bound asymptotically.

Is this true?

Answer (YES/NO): NO